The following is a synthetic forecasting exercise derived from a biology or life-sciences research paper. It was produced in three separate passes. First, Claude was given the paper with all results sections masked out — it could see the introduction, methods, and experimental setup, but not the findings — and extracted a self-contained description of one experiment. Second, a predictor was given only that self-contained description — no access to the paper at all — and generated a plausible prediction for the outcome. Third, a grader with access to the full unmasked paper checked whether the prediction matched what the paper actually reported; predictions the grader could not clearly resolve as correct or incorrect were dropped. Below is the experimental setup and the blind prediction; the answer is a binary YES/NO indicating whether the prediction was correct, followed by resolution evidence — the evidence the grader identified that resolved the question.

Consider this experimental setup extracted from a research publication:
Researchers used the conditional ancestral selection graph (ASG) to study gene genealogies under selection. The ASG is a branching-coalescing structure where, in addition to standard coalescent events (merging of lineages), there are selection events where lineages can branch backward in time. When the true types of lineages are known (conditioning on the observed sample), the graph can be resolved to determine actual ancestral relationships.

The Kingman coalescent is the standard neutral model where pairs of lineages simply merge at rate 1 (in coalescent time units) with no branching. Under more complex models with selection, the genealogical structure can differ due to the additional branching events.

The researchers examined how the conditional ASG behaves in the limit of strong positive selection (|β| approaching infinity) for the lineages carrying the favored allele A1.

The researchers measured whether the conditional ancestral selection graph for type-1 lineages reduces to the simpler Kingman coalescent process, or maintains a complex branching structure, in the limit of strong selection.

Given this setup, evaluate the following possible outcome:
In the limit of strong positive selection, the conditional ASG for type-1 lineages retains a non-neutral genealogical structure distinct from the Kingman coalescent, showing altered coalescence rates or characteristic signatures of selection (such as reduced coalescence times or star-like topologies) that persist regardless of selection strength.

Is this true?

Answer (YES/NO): NO